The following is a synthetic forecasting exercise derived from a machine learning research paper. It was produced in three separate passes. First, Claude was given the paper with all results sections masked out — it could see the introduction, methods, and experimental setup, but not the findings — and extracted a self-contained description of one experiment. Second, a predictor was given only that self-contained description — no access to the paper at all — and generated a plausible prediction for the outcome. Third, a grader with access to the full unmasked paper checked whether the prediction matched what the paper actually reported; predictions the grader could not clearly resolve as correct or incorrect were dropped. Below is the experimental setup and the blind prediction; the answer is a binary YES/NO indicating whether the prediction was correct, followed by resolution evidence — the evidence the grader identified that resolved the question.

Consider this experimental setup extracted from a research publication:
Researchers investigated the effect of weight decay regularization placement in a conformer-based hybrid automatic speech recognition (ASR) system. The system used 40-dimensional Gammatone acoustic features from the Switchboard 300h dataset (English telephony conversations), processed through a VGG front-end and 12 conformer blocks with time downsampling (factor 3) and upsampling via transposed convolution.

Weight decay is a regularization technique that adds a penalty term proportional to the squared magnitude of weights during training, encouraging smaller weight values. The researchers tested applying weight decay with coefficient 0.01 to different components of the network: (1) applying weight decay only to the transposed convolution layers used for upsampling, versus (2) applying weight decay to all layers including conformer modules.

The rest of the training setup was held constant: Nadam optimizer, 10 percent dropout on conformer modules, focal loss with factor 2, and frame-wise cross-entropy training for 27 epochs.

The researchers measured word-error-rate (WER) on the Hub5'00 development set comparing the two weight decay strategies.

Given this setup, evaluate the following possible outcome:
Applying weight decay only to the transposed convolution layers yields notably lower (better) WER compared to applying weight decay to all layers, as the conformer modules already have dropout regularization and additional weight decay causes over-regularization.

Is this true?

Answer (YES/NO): YES